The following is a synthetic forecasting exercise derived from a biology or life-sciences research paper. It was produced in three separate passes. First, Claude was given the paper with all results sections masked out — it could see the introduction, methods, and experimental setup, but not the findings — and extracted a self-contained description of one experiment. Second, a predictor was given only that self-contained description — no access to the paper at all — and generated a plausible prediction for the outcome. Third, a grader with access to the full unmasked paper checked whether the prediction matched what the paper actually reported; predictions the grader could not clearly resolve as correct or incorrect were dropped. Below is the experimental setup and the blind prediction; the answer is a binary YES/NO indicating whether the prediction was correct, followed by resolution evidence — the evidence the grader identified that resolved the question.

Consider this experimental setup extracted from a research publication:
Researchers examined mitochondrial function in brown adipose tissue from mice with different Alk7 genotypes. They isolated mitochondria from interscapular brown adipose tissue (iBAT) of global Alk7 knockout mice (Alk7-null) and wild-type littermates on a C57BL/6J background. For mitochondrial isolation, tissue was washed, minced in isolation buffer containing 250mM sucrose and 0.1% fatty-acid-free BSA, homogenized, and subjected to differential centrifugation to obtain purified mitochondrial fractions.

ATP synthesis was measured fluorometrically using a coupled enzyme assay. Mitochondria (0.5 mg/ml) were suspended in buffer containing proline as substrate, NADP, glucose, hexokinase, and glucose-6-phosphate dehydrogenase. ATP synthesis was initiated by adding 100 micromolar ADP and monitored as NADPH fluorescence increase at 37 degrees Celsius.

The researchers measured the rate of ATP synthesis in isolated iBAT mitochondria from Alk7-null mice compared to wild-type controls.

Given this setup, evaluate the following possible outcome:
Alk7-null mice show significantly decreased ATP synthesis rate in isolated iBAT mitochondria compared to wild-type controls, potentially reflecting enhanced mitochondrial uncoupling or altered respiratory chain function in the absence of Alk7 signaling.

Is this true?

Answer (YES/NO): NO